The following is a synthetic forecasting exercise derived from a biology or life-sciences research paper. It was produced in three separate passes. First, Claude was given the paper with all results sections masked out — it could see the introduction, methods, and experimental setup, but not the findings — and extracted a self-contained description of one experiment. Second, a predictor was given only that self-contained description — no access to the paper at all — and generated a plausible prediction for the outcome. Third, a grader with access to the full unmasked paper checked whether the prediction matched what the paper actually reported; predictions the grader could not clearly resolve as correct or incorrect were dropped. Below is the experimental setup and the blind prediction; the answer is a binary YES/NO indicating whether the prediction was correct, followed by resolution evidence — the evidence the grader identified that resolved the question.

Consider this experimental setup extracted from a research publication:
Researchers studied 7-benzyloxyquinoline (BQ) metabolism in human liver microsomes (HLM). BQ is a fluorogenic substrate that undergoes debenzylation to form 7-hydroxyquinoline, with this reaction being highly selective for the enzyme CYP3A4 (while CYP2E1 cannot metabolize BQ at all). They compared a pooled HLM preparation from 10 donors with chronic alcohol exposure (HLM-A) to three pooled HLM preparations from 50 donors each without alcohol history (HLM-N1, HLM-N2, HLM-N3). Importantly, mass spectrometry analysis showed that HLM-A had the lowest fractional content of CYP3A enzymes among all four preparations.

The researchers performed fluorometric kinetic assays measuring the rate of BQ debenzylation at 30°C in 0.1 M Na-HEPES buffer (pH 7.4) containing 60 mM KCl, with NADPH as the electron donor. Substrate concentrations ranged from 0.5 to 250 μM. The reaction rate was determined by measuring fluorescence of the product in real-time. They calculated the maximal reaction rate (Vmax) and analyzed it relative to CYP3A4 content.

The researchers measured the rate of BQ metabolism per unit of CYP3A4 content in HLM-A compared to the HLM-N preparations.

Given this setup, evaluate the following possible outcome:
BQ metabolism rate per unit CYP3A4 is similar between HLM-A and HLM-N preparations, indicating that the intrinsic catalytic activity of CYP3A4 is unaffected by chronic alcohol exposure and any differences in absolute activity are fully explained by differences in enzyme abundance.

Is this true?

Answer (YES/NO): NO